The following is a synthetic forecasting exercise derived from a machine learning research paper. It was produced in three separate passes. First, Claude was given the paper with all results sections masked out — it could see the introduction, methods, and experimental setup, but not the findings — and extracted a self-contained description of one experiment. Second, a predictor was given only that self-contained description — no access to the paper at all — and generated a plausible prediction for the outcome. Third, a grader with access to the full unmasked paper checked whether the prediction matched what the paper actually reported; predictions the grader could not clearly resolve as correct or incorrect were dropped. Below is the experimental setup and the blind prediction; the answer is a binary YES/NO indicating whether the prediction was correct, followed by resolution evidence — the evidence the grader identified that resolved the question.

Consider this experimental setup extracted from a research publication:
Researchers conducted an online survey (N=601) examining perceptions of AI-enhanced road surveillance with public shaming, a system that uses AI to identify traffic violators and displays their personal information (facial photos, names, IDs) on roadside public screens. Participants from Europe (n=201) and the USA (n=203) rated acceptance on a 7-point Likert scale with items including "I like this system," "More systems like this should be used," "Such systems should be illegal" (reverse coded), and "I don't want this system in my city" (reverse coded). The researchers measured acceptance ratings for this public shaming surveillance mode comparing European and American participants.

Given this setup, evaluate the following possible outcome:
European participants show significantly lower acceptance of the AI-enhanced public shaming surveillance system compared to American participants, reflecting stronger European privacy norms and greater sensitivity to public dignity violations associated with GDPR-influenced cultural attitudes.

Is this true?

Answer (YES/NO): NO